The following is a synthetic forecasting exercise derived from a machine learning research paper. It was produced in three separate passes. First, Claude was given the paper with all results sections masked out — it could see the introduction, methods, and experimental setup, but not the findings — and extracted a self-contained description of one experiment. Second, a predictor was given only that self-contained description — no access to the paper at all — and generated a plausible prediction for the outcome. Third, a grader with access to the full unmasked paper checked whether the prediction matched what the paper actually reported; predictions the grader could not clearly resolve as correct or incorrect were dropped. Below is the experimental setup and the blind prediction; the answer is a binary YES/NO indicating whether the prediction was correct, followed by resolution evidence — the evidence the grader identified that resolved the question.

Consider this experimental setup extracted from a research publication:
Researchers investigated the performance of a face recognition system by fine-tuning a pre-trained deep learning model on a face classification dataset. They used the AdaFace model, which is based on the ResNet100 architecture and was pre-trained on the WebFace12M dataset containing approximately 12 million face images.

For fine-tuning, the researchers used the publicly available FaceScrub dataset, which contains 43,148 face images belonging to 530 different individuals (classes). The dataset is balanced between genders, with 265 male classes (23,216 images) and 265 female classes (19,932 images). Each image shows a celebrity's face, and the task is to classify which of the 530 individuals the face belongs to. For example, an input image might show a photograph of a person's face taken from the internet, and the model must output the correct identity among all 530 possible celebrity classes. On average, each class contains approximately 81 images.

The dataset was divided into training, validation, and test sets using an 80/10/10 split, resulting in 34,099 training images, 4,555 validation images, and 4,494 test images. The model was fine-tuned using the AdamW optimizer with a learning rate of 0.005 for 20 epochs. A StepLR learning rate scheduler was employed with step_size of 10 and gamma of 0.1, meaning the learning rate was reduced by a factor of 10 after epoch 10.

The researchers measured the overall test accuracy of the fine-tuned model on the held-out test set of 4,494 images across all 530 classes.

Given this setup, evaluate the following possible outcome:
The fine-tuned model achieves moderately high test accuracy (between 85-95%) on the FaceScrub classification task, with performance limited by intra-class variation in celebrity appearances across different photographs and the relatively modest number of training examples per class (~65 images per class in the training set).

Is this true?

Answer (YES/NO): NO